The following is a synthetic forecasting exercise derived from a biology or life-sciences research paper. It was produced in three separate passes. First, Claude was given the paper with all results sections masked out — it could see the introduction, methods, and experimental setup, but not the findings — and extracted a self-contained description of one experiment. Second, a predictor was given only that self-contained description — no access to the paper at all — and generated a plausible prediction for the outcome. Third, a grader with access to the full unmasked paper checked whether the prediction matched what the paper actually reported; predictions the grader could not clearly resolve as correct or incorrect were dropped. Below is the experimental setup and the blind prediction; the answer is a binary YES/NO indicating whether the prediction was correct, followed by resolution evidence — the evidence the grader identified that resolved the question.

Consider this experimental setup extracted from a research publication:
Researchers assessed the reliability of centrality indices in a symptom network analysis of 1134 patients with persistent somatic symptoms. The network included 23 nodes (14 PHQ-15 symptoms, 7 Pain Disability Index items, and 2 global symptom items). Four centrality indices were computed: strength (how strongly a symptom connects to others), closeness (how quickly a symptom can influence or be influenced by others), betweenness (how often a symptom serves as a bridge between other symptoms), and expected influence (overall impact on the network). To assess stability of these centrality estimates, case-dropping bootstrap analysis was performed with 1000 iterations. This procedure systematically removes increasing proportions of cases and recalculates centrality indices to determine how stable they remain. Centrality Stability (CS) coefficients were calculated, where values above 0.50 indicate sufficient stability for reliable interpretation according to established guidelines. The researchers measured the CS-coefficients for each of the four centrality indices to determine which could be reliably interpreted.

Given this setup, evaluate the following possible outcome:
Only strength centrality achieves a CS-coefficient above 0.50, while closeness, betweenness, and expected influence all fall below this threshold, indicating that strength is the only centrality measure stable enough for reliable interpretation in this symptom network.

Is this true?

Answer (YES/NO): NO